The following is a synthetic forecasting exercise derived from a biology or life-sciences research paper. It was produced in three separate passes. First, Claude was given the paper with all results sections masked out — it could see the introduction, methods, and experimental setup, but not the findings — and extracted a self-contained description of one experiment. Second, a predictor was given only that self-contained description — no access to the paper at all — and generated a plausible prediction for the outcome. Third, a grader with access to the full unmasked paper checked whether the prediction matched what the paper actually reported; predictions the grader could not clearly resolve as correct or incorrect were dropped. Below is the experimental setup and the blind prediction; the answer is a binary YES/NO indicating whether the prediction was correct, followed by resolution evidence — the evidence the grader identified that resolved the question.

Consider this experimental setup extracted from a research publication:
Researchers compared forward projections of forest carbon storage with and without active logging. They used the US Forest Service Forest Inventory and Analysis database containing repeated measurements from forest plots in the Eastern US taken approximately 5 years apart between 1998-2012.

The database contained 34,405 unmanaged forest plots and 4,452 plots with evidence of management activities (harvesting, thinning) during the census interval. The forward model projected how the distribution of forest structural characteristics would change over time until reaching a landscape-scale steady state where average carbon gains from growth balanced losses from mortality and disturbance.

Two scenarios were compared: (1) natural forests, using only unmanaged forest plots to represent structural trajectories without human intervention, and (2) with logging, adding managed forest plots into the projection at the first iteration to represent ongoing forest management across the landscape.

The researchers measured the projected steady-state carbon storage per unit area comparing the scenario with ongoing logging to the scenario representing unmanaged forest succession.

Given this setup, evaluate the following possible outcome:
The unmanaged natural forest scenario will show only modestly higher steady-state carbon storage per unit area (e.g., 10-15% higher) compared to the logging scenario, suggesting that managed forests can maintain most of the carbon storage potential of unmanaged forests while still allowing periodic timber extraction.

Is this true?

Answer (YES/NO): NO